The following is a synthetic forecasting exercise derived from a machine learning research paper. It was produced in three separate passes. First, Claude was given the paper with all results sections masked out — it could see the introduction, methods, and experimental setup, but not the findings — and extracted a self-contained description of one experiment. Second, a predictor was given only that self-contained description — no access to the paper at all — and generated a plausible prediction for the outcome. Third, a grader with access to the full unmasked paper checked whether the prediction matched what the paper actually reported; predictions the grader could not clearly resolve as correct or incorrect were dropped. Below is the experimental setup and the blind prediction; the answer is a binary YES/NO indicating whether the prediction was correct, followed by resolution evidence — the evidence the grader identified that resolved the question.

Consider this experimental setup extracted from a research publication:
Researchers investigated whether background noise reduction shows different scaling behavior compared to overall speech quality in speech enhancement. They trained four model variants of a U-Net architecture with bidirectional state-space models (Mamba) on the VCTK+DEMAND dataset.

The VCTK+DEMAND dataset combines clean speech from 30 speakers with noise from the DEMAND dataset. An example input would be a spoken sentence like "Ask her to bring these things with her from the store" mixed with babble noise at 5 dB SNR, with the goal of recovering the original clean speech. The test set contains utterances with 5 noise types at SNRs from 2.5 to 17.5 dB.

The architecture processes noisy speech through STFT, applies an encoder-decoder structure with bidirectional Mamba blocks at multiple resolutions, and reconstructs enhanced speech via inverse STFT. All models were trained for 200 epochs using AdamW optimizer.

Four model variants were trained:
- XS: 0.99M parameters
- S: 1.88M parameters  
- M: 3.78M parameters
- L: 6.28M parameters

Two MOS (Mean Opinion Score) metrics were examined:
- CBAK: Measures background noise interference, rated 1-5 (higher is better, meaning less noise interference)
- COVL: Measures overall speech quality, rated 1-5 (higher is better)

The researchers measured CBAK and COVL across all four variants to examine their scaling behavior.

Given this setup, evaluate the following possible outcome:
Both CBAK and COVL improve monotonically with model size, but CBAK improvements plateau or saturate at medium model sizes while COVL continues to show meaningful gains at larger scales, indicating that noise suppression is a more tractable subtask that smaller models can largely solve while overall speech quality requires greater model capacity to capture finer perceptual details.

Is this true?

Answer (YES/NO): NO